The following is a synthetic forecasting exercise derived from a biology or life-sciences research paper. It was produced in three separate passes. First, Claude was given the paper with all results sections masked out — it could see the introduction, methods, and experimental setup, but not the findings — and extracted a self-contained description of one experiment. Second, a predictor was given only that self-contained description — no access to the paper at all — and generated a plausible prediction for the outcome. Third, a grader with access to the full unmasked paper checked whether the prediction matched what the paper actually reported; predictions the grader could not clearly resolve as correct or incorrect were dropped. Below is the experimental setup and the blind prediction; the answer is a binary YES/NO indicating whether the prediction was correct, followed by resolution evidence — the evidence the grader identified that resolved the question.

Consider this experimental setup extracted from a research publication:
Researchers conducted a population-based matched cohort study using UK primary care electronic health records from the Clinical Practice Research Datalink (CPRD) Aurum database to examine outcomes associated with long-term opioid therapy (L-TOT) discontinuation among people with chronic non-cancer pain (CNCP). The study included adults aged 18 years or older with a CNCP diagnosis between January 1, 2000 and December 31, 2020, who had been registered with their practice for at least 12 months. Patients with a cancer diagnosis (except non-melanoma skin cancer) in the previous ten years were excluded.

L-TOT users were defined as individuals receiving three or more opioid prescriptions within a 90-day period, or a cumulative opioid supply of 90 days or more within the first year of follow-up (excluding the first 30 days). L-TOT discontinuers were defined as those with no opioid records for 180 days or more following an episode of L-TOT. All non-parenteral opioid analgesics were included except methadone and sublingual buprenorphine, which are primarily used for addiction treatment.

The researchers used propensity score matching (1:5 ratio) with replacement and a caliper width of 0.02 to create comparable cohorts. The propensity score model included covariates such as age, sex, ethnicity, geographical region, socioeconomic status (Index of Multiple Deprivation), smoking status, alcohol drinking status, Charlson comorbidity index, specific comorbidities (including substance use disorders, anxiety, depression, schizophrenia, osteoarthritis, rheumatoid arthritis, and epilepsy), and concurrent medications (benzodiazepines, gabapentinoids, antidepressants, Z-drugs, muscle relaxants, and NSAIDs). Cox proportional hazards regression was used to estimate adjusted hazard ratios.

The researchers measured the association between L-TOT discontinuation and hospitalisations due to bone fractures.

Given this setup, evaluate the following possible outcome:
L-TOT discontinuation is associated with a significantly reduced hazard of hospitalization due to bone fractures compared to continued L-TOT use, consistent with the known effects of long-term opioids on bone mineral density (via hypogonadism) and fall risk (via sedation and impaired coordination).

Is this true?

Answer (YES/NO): YES